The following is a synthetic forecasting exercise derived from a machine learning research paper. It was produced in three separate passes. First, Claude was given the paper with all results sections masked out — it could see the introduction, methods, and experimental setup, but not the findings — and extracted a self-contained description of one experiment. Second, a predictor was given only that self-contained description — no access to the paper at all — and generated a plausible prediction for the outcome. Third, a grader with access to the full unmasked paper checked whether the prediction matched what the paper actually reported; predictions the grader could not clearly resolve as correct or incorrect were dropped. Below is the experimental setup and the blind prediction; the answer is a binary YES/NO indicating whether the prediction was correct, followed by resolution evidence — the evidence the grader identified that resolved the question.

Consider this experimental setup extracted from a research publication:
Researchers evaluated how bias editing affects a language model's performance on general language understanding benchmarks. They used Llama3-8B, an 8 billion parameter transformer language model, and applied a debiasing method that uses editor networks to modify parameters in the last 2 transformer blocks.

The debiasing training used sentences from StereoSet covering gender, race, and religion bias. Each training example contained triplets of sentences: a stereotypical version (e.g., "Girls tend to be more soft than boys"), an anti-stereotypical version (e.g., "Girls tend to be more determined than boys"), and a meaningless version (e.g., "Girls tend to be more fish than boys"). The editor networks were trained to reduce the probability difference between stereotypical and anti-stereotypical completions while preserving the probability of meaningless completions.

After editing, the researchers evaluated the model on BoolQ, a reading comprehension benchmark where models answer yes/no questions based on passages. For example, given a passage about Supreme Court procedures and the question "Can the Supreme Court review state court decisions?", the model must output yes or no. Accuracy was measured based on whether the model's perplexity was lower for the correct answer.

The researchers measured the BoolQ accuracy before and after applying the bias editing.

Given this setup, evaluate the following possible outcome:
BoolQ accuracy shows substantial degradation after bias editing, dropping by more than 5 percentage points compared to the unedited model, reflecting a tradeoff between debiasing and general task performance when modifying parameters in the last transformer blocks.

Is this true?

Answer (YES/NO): NO